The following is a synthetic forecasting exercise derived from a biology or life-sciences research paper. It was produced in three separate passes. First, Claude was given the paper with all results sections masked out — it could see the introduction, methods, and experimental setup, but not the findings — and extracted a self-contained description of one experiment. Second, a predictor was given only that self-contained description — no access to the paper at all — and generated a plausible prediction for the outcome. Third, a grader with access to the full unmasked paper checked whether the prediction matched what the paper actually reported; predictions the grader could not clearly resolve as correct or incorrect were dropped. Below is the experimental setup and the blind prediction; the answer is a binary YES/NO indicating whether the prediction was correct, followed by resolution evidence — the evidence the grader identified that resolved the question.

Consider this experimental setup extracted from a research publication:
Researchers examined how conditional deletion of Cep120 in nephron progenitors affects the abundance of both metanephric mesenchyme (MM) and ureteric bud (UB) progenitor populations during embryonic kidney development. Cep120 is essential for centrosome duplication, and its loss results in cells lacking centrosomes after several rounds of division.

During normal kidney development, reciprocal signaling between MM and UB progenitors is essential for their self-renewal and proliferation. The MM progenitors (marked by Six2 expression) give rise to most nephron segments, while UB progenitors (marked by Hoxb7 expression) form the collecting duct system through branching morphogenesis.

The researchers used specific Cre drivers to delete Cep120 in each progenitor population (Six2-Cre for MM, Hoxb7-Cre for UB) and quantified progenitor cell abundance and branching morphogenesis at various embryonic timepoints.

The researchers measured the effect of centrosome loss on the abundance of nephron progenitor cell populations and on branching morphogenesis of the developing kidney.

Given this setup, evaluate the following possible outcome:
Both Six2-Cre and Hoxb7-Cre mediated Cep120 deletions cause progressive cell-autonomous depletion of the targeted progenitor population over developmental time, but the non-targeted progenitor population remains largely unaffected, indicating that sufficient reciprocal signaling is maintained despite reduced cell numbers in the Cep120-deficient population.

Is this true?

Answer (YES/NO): NO